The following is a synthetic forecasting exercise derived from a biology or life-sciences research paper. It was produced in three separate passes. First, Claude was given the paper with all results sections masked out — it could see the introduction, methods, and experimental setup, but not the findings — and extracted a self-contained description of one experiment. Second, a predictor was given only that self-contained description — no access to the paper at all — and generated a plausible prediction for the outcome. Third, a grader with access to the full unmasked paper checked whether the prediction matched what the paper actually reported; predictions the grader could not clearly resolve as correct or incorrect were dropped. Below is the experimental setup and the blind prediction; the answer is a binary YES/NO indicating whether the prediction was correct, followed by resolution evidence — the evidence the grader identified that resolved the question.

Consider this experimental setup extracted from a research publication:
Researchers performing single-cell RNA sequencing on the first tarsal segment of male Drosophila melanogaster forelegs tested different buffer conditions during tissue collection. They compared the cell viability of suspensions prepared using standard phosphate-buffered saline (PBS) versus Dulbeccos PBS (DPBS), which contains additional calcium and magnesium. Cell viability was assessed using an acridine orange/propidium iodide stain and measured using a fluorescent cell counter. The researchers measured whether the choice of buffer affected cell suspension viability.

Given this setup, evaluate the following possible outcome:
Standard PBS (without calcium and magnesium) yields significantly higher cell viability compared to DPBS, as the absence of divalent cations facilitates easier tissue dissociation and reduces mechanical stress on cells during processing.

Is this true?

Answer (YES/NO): NO